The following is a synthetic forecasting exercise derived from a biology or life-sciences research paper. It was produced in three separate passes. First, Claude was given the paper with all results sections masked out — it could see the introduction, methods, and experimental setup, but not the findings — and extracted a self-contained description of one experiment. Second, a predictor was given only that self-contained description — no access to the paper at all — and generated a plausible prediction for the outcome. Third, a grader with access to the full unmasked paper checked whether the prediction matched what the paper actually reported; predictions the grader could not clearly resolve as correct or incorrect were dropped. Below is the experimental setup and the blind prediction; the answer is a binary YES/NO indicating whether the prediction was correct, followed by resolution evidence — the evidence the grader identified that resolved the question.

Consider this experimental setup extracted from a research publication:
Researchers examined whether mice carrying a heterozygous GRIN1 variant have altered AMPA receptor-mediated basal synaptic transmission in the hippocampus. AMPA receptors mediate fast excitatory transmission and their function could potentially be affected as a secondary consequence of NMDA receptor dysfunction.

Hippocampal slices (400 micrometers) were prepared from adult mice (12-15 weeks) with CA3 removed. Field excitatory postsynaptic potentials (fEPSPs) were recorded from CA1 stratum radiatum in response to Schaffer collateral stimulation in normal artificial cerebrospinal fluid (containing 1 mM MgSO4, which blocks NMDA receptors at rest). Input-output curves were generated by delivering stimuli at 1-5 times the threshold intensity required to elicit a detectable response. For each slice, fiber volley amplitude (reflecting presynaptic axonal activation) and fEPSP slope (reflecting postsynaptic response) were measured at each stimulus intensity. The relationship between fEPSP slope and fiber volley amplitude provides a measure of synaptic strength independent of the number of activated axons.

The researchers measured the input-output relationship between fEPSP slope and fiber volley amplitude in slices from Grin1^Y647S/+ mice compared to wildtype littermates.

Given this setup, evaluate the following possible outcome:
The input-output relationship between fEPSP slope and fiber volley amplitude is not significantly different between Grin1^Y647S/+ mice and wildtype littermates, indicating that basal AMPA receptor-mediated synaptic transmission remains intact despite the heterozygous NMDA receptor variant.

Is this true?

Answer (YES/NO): YES